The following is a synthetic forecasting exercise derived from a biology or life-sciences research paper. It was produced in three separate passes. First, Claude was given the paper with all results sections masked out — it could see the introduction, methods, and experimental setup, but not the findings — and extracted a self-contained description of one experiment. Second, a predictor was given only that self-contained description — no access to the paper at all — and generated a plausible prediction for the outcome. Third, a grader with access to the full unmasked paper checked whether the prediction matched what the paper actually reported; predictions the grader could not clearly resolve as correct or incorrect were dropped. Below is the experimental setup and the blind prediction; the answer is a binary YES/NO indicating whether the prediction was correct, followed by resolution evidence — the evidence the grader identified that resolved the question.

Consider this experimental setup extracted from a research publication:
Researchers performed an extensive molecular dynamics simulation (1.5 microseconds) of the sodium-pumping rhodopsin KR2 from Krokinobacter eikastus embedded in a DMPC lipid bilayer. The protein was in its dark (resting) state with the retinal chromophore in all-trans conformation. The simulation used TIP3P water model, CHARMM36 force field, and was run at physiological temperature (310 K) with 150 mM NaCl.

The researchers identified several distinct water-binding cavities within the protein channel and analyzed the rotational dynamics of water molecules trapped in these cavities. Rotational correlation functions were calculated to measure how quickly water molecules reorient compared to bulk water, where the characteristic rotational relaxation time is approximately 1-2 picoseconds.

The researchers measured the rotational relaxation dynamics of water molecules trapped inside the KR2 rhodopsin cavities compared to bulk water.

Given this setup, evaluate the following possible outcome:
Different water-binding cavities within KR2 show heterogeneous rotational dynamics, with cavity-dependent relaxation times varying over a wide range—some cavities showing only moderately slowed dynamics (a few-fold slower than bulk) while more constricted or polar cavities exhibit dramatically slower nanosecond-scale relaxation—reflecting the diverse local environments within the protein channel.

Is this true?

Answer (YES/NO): NO